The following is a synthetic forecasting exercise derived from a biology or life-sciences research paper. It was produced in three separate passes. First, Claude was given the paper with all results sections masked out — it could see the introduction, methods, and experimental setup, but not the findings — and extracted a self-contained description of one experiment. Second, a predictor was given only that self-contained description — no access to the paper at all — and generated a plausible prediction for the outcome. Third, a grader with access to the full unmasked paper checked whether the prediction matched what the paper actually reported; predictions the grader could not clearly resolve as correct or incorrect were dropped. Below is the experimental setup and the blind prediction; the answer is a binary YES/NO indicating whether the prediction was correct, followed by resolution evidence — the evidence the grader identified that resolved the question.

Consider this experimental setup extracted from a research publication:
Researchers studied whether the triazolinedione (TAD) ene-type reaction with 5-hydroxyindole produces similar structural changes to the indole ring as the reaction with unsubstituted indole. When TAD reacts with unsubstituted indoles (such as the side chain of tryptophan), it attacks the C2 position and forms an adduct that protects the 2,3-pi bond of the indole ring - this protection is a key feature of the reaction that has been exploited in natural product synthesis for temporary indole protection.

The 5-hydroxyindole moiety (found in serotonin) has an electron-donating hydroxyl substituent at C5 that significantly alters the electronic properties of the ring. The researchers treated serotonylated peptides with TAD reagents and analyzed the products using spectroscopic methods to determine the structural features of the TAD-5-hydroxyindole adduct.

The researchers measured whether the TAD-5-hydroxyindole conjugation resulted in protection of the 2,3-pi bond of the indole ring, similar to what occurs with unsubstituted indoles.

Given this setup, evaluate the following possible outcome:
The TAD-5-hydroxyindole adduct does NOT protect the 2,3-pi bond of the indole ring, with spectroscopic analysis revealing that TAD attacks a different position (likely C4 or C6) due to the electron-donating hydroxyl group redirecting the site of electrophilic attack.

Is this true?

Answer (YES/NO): YES